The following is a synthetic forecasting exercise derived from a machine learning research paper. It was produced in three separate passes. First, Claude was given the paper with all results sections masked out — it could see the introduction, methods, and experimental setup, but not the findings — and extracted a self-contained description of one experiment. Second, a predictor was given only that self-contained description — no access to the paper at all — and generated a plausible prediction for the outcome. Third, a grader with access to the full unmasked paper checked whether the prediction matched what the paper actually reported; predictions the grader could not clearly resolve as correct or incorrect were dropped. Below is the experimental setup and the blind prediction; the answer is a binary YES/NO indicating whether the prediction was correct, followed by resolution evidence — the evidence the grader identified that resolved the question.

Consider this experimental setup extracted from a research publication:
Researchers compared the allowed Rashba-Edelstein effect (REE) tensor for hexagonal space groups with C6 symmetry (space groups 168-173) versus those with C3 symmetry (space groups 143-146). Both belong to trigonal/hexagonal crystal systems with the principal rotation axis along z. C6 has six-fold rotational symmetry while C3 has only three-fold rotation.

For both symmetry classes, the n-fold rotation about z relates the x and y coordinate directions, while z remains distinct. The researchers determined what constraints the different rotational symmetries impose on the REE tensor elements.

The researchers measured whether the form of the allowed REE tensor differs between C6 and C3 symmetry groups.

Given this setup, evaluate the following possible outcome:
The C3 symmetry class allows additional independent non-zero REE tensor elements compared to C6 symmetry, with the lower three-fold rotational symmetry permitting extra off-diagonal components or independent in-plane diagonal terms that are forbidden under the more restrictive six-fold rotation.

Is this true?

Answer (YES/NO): NO